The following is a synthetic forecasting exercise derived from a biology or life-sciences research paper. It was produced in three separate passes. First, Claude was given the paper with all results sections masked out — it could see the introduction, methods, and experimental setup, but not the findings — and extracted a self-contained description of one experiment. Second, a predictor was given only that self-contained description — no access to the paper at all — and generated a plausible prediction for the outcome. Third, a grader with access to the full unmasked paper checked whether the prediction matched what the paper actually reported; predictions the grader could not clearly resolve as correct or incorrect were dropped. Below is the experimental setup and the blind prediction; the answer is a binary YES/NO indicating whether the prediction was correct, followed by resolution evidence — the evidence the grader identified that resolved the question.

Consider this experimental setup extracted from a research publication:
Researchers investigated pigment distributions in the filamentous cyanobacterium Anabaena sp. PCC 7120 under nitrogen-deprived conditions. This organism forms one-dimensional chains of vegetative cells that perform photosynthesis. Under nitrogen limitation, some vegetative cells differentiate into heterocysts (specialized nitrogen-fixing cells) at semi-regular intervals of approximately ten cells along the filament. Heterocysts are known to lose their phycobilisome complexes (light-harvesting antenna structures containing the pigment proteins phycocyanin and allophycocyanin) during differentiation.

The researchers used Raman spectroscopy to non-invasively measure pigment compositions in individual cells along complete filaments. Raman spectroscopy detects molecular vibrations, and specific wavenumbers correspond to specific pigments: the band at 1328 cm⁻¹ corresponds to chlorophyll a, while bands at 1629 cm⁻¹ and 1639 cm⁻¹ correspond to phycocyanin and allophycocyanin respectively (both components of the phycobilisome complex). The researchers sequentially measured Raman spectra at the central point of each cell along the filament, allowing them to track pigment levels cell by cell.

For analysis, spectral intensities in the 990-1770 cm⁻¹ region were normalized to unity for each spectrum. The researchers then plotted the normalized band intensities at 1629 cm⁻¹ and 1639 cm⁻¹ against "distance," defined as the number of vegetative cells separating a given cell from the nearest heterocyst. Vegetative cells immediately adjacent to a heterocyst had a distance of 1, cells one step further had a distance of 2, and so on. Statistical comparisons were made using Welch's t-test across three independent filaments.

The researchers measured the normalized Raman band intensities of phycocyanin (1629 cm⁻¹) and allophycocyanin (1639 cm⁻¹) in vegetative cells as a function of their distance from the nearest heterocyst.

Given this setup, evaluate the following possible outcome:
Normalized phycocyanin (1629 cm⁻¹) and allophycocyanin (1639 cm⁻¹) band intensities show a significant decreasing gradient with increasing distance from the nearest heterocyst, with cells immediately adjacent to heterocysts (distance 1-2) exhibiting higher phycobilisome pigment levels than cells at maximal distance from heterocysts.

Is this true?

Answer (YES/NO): YES